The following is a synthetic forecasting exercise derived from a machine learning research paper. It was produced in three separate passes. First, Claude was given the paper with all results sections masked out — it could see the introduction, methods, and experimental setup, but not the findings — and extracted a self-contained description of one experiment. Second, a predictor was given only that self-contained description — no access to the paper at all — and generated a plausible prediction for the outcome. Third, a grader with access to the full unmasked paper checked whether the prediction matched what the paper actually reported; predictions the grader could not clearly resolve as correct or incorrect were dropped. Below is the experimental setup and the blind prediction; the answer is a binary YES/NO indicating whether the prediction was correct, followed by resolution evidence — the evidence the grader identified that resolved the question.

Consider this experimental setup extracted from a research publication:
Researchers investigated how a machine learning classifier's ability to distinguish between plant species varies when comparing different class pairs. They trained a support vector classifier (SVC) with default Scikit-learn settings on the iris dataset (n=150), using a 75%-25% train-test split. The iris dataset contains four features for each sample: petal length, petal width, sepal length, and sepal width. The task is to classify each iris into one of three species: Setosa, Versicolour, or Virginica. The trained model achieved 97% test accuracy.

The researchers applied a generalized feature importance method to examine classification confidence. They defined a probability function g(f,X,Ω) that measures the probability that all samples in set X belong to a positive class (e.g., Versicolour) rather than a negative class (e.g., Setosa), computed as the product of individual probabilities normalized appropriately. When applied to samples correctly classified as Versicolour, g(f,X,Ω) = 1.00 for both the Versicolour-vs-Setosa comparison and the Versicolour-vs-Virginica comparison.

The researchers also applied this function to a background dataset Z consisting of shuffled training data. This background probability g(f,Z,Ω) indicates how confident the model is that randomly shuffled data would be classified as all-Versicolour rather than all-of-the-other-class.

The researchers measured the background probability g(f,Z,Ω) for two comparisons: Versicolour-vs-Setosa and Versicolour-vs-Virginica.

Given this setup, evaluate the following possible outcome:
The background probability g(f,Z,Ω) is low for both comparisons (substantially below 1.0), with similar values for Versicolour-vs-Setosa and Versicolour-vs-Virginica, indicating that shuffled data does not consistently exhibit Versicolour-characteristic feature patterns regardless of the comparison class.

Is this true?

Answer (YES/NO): NO